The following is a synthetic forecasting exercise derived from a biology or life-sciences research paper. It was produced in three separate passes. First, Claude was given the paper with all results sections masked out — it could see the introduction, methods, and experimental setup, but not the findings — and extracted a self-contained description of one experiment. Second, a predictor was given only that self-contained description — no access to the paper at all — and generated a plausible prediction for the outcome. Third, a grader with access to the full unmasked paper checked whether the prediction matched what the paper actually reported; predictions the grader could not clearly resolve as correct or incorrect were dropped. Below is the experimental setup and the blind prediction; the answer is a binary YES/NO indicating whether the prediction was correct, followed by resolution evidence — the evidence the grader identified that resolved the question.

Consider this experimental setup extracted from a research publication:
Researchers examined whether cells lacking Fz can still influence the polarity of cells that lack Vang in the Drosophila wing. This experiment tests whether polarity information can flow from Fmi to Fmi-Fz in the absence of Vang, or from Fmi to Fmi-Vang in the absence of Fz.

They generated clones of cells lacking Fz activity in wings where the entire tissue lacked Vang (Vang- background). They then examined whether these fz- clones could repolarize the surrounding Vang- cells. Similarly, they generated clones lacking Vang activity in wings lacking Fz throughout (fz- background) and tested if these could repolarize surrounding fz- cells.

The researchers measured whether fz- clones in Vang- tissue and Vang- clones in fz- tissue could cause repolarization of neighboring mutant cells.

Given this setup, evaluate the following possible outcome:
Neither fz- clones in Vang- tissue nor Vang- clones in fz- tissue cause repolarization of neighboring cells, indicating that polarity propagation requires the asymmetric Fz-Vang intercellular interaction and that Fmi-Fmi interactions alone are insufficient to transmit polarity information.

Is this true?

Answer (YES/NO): NO